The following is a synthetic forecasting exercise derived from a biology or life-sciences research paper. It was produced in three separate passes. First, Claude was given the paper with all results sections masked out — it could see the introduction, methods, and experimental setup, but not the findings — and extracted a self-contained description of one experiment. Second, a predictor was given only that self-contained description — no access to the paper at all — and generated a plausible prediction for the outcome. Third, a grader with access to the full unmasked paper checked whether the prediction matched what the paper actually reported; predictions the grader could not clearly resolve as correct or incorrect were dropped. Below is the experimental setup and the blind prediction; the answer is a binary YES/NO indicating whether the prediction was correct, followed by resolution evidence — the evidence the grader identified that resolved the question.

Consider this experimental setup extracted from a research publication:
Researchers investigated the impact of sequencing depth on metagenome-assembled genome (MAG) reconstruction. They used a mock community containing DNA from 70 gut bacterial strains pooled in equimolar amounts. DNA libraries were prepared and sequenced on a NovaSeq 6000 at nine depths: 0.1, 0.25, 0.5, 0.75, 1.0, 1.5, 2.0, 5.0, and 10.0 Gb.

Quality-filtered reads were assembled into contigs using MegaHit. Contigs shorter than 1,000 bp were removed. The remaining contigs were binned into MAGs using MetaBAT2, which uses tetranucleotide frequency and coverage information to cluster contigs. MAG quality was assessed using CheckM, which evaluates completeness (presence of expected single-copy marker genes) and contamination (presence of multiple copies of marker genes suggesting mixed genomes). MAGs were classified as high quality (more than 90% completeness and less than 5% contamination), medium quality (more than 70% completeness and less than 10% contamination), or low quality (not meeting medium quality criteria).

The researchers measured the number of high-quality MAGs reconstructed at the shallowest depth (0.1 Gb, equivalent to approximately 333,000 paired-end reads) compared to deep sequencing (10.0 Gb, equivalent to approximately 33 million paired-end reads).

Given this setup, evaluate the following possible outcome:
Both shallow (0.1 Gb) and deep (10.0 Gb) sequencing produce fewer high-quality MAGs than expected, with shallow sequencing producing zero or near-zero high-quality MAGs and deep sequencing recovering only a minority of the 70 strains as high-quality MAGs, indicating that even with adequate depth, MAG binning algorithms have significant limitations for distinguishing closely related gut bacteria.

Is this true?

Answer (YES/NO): YES